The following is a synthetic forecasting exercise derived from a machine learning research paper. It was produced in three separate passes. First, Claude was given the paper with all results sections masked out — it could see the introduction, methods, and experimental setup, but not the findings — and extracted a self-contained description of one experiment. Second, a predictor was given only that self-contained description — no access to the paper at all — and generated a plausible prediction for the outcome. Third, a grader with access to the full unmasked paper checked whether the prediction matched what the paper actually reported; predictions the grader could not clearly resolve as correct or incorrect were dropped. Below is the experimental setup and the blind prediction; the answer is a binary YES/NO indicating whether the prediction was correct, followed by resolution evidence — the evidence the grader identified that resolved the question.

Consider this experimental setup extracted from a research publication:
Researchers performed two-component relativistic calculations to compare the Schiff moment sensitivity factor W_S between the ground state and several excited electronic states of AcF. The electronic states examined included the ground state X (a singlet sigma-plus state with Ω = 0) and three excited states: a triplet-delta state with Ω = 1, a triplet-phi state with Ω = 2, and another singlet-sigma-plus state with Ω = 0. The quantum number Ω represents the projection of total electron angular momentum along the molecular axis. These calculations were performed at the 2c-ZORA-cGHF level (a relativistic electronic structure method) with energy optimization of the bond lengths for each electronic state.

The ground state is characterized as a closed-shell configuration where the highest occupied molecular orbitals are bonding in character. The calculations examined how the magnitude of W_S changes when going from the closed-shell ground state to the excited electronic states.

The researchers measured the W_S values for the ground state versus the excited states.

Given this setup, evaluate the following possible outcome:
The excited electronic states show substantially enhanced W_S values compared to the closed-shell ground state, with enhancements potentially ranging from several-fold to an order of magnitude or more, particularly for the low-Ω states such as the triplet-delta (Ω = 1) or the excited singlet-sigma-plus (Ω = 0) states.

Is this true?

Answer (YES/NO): YES